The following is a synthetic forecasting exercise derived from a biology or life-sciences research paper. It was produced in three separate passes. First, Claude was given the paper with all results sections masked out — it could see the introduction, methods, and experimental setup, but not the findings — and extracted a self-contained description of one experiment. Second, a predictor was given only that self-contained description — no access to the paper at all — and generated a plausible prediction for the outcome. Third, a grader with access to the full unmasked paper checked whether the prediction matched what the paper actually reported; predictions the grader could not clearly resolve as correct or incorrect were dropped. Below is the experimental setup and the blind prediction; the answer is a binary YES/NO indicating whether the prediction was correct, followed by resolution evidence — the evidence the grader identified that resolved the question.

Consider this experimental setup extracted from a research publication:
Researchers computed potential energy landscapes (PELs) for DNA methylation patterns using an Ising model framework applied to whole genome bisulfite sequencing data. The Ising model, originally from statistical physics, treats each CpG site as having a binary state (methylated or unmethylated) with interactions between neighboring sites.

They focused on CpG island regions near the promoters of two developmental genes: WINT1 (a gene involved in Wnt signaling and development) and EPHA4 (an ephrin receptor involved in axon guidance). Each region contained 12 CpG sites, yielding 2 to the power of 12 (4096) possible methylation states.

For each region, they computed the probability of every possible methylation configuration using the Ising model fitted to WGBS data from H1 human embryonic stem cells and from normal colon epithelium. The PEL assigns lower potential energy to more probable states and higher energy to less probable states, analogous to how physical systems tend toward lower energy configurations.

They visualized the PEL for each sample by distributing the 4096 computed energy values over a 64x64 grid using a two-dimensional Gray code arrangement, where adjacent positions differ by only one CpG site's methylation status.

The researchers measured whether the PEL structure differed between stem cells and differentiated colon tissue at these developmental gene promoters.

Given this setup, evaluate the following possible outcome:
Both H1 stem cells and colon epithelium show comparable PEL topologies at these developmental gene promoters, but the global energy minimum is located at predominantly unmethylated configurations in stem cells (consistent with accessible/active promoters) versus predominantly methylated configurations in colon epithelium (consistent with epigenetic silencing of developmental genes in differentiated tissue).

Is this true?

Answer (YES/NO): NO